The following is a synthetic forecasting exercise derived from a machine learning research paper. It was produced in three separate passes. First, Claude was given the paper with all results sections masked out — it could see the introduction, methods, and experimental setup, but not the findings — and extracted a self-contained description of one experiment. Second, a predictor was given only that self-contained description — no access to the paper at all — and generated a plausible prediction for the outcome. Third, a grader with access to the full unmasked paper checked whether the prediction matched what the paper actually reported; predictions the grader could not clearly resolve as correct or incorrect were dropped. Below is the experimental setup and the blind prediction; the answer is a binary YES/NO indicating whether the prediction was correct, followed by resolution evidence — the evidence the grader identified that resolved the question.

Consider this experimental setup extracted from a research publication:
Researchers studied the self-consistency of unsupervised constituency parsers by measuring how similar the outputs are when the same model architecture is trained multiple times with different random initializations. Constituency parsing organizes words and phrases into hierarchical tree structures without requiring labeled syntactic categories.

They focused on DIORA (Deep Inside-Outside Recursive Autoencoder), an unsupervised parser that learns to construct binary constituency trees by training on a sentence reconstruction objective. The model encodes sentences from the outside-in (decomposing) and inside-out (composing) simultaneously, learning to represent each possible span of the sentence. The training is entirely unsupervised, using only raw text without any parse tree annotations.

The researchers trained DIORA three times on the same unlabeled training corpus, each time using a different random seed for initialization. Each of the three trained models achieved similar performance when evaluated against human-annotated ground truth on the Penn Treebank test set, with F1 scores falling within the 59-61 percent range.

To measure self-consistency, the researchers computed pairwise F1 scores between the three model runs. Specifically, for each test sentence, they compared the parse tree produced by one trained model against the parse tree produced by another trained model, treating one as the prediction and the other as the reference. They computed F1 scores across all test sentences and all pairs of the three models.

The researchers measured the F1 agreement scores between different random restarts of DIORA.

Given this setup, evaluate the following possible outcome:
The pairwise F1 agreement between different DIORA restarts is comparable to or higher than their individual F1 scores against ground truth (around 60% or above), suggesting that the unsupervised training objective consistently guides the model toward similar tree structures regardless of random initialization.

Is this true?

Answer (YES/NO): YES